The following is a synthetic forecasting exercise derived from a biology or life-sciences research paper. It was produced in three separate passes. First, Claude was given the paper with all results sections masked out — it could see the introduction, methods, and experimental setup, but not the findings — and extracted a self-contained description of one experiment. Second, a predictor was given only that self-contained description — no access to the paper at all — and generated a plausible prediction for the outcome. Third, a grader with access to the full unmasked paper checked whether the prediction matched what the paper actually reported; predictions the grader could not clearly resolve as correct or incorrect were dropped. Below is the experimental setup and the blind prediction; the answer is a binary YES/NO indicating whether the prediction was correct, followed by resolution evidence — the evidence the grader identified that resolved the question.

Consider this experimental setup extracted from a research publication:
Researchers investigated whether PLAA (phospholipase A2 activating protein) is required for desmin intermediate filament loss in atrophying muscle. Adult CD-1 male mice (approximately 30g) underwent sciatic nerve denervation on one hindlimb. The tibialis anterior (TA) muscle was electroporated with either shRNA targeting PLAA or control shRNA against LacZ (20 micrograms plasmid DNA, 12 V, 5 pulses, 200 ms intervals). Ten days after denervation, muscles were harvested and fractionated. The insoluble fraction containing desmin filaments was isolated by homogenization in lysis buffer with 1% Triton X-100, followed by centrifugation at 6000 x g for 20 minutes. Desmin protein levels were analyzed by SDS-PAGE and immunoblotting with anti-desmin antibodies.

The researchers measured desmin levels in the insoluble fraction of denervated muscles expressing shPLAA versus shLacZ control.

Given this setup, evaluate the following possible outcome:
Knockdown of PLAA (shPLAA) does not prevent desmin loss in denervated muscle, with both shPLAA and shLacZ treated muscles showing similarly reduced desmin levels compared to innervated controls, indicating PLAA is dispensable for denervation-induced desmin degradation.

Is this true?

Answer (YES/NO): NO